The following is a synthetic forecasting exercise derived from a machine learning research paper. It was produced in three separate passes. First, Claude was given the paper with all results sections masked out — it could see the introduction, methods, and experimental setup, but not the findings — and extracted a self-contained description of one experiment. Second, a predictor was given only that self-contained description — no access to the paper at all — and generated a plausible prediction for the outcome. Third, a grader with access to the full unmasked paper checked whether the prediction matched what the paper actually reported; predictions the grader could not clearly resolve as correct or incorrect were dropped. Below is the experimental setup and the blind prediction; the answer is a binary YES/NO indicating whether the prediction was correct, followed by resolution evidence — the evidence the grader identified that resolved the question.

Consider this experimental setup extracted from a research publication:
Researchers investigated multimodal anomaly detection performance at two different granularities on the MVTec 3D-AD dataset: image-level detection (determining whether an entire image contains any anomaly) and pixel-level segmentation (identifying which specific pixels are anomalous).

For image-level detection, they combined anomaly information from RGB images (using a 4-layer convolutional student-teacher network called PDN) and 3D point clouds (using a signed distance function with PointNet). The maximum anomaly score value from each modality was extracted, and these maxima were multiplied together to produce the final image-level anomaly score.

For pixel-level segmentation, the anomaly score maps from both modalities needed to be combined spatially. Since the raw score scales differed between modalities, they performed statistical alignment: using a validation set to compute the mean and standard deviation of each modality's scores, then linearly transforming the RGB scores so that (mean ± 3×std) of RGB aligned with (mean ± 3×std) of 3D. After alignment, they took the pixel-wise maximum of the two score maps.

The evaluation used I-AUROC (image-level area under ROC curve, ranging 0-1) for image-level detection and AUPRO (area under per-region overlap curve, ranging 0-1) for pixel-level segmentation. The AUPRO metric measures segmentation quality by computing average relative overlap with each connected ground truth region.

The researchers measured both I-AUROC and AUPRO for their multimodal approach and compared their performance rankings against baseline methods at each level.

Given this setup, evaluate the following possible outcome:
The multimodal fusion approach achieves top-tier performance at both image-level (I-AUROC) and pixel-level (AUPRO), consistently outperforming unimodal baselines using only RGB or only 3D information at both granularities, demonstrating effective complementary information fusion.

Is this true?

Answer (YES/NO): YES